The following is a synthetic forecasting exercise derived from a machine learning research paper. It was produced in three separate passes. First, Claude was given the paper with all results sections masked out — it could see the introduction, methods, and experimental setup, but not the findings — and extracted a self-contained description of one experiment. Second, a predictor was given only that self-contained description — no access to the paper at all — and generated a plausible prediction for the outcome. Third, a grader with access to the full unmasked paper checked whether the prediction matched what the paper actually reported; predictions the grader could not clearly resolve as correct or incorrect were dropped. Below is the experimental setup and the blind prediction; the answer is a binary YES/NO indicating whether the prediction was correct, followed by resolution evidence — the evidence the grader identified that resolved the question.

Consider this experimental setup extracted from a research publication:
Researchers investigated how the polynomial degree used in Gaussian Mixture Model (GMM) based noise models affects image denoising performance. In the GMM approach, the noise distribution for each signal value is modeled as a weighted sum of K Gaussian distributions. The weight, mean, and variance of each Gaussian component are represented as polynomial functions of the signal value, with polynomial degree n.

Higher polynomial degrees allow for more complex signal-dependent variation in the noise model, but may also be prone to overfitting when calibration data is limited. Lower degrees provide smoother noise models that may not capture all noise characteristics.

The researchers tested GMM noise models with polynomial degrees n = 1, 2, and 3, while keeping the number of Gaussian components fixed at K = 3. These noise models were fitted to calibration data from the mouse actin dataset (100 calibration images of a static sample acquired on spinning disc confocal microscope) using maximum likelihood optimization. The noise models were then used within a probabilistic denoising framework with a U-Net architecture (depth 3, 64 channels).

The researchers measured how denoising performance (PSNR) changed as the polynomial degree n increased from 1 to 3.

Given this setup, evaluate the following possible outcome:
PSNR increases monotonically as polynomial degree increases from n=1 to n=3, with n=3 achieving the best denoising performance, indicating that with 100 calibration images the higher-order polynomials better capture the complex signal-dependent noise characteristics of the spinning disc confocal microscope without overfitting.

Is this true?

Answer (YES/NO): NO